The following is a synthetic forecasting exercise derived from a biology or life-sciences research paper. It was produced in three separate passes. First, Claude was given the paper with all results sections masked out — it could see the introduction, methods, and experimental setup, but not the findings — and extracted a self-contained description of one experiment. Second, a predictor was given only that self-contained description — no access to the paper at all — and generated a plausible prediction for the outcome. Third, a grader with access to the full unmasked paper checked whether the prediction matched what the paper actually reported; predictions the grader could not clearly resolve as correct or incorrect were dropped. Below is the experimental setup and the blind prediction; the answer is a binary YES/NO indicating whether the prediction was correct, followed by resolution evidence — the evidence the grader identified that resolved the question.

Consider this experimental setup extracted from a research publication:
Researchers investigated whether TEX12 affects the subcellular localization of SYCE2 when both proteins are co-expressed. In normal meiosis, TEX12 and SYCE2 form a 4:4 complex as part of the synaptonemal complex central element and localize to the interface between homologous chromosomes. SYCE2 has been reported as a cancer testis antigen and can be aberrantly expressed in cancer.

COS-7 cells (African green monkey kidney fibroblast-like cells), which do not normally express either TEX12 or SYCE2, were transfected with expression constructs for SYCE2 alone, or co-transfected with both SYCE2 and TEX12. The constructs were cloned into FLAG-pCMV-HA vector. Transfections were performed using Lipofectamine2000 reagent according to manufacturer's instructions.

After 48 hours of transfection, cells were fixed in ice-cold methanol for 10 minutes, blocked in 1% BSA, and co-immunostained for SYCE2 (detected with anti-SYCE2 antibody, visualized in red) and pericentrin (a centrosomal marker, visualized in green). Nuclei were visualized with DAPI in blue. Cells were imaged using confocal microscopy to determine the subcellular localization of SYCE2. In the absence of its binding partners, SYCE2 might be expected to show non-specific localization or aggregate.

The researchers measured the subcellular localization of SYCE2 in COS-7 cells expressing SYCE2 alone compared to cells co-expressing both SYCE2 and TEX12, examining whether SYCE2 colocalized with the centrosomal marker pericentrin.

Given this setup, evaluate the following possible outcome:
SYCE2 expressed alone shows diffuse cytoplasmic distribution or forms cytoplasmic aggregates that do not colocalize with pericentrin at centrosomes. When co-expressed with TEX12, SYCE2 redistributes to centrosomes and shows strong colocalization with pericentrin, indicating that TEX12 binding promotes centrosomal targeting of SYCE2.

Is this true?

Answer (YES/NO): YES